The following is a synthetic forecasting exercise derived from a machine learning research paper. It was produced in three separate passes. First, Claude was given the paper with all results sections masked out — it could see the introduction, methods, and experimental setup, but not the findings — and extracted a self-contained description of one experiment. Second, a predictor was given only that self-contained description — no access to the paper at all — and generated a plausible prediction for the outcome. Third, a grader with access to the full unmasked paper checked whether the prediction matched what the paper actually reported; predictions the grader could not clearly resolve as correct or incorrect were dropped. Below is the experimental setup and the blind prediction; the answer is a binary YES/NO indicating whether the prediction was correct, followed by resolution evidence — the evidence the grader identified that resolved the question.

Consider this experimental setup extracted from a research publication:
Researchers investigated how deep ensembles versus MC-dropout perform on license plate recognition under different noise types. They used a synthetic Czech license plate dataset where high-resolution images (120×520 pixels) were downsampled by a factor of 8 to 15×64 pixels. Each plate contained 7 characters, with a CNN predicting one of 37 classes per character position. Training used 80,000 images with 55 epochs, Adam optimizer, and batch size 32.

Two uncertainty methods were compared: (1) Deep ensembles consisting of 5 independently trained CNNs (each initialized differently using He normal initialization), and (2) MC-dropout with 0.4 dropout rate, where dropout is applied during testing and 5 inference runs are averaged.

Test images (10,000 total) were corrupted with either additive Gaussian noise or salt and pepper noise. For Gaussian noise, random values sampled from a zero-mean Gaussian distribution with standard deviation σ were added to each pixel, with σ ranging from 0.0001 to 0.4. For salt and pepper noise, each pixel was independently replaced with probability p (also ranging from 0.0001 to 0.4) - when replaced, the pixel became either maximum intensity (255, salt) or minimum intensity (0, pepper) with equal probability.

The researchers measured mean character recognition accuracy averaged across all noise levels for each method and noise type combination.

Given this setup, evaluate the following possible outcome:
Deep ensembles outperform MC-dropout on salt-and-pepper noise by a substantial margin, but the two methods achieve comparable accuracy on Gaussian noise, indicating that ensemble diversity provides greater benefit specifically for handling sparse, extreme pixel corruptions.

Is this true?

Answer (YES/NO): NO